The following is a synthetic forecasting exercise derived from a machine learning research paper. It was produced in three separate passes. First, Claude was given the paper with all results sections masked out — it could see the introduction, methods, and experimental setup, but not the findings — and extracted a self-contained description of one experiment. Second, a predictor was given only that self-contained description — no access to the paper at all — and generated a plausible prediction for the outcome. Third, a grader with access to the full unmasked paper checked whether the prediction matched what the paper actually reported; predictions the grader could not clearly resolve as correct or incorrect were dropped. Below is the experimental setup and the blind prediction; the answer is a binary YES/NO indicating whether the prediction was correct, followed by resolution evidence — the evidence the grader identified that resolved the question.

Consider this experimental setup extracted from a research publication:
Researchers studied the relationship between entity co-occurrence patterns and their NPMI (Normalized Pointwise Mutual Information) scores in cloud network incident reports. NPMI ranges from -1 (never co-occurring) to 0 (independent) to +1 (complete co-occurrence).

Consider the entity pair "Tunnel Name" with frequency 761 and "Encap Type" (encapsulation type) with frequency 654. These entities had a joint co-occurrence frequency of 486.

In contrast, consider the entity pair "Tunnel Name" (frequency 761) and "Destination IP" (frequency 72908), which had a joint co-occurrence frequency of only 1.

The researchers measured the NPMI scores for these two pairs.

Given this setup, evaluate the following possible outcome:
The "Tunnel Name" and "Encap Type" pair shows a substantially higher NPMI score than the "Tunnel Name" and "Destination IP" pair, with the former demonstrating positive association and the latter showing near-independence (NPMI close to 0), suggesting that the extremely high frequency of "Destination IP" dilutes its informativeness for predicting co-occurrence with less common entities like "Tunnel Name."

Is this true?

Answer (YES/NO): NO